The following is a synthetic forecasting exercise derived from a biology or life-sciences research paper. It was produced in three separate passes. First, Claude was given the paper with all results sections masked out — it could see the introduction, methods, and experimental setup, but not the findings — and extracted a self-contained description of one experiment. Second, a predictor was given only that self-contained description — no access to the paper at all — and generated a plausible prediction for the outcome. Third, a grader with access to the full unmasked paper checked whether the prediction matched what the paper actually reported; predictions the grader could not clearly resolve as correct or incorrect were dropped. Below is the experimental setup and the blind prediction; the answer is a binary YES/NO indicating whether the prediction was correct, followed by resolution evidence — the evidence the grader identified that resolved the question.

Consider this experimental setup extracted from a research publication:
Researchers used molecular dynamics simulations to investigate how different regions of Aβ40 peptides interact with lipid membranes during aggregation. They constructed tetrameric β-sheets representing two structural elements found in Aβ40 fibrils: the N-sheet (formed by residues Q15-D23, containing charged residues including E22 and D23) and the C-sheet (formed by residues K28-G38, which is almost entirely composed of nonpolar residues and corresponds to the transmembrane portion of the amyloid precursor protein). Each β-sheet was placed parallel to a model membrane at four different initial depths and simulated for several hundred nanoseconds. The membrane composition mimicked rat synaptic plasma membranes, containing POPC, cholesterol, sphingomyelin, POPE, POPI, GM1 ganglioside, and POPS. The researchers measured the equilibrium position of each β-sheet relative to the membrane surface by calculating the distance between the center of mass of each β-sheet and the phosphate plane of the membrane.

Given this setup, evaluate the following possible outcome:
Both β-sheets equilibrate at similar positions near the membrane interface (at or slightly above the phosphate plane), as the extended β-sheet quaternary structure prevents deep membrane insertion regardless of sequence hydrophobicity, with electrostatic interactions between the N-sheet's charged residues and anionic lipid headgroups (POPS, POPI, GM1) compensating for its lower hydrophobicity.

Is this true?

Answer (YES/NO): NO